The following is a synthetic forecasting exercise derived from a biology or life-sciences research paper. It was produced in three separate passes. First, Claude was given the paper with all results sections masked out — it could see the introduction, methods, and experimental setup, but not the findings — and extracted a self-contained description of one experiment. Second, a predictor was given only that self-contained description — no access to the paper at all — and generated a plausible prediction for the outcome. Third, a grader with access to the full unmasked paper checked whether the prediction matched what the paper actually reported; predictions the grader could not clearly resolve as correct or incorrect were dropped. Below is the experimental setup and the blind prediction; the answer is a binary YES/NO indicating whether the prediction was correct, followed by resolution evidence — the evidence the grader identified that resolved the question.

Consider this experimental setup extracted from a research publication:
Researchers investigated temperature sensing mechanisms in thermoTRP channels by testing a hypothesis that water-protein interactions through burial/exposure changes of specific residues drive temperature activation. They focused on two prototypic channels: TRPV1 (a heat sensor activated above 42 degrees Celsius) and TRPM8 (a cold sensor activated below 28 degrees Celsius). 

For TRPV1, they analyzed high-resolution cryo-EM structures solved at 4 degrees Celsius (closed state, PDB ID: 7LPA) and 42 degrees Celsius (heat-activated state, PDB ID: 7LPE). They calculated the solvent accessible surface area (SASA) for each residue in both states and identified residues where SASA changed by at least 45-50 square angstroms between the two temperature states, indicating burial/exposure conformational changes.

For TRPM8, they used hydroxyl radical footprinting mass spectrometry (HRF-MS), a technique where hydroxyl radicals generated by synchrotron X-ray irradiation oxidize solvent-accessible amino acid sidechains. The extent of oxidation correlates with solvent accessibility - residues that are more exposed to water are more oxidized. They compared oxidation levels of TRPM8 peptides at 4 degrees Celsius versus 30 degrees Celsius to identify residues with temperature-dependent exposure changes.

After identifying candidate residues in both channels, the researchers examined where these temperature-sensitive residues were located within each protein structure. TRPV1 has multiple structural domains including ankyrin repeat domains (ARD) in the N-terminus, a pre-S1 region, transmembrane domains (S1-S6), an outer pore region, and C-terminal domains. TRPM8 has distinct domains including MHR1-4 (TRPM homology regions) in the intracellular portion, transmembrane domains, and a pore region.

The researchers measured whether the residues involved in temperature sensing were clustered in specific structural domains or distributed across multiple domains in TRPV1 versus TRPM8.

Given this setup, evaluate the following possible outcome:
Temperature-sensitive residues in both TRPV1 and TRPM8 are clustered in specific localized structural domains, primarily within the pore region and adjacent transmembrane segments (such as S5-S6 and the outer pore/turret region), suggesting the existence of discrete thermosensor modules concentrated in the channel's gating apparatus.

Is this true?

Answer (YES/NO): NO